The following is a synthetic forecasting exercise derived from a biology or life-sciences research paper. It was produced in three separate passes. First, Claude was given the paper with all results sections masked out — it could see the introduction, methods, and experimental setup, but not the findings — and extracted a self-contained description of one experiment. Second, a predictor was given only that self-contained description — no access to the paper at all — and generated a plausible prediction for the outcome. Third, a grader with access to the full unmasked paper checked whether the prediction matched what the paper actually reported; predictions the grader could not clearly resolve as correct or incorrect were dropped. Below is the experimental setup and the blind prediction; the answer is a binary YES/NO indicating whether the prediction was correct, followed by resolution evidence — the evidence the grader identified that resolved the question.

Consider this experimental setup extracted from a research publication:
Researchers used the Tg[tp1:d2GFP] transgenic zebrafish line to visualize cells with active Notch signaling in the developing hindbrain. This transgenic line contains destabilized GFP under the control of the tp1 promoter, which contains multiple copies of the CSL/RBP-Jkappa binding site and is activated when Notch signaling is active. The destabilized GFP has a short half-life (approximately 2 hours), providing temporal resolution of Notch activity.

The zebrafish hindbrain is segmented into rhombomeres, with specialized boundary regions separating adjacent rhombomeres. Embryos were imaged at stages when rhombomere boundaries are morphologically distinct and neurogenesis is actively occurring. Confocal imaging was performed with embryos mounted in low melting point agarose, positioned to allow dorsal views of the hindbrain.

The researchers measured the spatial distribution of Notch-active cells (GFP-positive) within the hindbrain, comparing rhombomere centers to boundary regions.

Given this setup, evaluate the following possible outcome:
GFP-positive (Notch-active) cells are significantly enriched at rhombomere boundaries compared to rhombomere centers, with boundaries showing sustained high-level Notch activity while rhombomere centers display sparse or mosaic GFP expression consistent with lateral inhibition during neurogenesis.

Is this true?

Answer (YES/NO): NO